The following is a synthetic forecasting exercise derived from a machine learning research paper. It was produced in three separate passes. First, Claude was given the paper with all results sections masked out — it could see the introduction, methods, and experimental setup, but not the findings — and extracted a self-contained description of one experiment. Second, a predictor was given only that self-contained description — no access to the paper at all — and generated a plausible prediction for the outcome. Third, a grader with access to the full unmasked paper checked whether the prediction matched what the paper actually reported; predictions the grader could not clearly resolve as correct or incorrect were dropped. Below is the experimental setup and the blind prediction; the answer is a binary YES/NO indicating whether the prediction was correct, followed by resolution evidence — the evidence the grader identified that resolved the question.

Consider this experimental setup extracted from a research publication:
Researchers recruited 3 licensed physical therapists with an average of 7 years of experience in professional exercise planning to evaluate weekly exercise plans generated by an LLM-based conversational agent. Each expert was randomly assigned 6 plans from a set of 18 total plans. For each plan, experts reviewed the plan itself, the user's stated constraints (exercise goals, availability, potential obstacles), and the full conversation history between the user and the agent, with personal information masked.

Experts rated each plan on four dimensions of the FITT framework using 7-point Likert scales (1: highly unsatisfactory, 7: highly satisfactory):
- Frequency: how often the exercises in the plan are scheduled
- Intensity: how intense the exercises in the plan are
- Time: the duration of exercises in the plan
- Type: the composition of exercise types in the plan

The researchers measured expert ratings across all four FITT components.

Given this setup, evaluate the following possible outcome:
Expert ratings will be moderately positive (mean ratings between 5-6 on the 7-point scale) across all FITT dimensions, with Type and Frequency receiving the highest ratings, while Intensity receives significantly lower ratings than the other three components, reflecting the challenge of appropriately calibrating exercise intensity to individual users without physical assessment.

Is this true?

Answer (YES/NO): NO